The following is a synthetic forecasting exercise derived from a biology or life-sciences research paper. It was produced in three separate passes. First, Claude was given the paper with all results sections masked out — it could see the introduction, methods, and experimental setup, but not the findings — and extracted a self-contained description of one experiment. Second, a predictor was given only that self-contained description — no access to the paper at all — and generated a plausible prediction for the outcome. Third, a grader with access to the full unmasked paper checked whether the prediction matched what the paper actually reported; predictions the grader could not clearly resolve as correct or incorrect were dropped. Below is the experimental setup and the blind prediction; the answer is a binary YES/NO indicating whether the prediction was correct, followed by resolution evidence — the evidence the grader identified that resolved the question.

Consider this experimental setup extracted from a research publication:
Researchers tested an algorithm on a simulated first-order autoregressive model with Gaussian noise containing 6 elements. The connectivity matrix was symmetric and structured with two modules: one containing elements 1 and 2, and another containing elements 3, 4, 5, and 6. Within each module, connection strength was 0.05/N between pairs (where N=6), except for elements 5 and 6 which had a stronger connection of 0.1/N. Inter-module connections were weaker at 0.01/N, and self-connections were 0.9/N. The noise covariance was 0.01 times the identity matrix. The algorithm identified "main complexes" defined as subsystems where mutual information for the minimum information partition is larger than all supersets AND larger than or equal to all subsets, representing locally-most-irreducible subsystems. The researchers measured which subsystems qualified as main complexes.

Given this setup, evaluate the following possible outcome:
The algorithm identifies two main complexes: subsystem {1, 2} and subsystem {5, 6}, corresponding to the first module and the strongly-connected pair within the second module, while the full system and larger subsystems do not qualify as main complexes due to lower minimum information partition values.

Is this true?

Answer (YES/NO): YES